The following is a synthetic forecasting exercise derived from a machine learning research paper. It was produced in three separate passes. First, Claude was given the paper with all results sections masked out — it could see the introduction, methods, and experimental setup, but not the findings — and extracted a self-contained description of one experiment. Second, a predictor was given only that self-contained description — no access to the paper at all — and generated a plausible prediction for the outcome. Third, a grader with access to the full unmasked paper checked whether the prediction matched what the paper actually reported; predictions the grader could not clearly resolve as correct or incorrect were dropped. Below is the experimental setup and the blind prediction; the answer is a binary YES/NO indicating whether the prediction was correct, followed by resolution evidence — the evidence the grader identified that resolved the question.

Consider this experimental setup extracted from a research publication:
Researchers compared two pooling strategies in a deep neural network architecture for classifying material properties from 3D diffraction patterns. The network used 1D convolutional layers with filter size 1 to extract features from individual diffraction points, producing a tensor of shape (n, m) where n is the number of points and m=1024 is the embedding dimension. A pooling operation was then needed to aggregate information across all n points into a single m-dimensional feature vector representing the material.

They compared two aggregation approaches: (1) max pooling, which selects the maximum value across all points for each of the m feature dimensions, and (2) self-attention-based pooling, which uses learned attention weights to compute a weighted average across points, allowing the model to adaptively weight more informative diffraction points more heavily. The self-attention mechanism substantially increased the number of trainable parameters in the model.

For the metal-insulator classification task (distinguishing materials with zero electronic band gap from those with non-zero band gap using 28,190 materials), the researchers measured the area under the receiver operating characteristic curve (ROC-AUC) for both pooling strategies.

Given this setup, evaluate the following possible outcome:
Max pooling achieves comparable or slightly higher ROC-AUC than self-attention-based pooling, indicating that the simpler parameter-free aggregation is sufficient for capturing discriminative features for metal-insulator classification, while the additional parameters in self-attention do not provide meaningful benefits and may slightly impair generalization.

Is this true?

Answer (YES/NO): NO